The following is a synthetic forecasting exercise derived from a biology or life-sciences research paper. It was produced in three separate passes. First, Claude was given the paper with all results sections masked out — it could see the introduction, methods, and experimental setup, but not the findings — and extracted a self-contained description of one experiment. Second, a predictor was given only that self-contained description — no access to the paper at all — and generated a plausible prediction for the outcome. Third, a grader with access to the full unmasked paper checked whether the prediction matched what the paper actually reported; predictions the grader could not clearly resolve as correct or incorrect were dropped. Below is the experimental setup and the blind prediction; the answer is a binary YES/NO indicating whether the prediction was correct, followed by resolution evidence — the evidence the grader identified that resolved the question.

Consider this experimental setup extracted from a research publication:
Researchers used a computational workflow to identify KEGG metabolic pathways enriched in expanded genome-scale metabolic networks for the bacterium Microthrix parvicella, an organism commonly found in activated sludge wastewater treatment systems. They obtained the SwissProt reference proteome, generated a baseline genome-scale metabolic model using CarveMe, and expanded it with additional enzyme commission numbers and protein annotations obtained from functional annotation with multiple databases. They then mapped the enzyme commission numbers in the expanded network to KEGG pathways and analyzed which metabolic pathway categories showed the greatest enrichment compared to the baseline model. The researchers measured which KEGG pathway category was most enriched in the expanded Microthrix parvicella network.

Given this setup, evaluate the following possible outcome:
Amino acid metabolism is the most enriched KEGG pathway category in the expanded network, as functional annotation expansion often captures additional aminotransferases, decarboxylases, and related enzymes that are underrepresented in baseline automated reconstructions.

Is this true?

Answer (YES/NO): NO